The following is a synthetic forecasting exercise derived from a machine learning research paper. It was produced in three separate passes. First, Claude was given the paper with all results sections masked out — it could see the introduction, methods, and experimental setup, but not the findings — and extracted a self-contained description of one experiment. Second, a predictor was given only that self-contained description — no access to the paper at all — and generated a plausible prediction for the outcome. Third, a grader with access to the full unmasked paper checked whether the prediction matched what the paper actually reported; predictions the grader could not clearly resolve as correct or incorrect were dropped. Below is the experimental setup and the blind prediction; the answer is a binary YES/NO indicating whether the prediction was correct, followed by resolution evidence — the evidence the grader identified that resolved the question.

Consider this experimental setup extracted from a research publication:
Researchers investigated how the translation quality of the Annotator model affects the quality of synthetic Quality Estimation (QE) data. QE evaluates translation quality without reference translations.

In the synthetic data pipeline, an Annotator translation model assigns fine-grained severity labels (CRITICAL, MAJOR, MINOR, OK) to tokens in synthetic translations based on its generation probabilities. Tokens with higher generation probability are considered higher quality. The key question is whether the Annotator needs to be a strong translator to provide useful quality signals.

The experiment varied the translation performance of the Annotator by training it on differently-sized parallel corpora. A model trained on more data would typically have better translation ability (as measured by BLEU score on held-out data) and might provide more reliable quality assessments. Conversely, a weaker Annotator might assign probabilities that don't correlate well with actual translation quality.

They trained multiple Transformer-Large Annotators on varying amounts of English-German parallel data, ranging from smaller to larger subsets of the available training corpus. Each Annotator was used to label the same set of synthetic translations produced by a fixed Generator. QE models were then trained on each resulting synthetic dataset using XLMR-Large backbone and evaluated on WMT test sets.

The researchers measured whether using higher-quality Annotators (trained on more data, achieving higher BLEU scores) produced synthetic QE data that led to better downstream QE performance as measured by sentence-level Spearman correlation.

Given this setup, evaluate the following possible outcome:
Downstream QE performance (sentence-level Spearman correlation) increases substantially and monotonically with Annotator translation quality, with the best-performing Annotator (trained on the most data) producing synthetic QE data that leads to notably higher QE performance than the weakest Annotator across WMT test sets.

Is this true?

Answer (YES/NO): YES